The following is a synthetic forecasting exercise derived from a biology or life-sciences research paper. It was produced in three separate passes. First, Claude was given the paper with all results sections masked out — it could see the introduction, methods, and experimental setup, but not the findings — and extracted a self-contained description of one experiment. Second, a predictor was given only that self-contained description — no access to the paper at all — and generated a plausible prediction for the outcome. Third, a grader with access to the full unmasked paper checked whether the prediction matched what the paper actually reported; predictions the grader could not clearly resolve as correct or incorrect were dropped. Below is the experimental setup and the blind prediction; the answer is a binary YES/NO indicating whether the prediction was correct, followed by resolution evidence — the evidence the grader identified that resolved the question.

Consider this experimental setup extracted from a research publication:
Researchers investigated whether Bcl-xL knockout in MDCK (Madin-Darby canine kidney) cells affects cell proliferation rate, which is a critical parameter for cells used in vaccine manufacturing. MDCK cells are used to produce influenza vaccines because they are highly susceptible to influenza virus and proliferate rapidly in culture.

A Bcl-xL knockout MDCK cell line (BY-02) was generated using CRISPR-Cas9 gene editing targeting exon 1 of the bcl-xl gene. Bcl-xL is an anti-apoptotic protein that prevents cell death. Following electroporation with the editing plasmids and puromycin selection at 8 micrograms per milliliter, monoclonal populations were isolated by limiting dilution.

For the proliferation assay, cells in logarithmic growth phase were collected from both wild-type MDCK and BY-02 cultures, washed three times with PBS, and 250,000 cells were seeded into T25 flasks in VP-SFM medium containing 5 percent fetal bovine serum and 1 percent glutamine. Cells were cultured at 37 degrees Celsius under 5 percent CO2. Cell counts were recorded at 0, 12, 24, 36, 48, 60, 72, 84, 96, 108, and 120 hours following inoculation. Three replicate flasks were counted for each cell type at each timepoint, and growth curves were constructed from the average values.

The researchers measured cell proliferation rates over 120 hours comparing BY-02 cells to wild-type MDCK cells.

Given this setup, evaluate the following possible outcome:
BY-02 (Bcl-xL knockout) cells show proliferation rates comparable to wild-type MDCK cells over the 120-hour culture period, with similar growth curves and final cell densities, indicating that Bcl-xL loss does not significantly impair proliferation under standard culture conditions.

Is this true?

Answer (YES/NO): NO